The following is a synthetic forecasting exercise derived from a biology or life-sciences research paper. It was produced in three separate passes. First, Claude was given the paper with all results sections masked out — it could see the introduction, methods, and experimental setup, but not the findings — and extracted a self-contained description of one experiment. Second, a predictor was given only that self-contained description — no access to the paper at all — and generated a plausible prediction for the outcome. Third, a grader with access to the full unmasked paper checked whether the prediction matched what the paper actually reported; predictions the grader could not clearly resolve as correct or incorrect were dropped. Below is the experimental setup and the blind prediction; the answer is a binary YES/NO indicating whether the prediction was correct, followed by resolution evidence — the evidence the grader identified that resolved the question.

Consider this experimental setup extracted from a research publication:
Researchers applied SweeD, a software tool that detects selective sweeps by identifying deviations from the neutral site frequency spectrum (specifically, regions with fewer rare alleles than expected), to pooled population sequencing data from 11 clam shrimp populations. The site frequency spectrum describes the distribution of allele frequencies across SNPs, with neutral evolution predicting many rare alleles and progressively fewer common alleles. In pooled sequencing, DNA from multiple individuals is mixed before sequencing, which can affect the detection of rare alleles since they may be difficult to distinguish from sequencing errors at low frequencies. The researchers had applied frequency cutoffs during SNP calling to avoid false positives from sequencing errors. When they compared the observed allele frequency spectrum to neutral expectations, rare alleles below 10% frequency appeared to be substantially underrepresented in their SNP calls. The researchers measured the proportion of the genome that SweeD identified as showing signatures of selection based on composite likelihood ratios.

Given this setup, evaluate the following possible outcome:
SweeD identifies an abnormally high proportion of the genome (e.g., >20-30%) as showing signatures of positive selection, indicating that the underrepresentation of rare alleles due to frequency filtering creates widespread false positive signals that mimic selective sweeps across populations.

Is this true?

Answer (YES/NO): YES